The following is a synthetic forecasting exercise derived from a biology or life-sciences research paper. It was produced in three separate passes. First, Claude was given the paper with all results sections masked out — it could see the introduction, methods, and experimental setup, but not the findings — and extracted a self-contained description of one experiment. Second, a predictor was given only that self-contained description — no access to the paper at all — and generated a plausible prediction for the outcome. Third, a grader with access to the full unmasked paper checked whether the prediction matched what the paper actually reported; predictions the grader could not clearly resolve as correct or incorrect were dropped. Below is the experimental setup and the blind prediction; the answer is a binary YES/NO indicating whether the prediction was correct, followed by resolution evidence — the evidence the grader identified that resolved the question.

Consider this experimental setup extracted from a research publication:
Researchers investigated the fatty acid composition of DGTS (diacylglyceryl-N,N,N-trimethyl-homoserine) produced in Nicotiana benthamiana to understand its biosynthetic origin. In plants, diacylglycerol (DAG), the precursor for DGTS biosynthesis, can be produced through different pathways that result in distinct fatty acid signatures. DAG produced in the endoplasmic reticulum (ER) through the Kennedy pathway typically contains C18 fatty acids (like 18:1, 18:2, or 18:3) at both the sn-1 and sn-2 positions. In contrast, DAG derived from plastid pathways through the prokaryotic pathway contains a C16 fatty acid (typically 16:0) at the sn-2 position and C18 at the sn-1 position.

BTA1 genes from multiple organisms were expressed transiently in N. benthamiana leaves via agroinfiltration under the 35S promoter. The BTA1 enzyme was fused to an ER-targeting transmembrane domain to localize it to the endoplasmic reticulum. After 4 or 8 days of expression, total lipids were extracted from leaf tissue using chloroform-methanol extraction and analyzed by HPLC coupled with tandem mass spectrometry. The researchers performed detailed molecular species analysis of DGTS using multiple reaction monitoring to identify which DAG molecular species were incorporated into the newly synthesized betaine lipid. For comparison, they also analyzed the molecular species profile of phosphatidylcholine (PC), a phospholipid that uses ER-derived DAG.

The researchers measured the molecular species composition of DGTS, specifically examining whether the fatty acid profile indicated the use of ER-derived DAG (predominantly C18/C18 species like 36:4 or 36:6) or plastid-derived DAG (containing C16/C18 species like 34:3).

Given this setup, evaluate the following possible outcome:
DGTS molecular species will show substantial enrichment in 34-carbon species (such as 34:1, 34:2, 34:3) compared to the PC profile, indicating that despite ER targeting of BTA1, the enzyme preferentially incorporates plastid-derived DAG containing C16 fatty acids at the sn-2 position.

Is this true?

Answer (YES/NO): NO